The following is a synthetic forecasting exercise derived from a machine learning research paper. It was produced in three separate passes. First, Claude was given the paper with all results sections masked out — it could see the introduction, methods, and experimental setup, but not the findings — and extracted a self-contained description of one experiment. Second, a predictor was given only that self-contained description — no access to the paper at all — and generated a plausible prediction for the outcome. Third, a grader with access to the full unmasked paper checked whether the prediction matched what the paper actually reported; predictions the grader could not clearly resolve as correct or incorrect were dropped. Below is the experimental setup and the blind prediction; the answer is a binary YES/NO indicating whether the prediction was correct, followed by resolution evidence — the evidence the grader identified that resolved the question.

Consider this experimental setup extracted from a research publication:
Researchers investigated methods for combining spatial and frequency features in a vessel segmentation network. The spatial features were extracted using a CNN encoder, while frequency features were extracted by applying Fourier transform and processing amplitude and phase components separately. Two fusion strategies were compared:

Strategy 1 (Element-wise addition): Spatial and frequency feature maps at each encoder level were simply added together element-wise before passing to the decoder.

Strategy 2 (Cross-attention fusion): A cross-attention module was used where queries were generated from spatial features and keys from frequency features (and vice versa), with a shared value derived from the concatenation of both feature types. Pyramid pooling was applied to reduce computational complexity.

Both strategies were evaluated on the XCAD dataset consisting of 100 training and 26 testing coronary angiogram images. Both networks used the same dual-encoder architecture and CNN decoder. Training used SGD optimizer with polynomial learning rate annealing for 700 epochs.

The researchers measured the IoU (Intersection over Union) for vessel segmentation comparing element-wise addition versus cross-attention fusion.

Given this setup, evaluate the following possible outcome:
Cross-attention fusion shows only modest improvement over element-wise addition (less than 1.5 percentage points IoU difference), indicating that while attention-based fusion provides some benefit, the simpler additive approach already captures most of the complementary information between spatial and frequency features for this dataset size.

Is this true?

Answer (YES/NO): YES